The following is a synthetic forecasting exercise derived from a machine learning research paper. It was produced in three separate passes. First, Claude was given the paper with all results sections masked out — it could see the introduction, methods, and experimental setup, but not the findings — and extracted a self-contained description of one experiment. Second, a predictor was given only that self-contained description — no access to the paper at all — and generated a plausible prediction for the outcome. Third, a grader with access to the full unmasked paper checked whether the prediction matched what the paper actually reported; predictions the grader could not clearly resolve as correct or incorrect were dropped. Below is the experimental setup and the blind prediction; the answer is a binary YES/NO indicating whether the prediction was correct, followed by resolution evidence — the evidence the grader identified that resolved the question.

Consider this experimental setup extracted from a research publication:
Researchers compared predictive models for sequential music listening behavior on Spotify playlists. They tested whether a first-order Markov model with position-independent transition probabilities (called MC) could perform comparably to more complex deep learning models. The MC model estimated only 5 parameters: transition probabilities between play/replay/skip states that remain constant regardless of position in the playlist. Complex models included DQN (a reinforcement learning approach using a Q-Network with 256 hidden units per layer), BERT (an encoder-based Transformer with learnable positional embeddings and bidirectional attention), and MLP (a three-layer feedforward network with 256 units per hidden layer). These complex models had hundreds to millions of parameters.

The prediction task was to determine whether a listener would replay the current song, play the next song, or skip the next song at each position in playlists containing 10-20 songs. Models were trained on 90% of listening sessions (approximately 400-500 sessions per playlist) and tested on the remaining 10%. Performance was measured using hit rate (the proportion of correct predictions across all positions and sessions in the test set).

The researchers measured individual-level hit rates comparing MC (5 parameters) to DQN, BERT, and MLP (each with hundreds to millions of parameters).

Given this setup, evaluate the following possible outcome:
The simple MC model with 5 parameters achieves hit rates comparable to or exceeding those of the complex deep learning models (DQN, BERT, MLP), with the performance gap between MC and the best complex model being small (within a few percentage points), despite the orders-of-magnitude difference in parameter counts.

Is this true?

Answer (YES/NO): YES